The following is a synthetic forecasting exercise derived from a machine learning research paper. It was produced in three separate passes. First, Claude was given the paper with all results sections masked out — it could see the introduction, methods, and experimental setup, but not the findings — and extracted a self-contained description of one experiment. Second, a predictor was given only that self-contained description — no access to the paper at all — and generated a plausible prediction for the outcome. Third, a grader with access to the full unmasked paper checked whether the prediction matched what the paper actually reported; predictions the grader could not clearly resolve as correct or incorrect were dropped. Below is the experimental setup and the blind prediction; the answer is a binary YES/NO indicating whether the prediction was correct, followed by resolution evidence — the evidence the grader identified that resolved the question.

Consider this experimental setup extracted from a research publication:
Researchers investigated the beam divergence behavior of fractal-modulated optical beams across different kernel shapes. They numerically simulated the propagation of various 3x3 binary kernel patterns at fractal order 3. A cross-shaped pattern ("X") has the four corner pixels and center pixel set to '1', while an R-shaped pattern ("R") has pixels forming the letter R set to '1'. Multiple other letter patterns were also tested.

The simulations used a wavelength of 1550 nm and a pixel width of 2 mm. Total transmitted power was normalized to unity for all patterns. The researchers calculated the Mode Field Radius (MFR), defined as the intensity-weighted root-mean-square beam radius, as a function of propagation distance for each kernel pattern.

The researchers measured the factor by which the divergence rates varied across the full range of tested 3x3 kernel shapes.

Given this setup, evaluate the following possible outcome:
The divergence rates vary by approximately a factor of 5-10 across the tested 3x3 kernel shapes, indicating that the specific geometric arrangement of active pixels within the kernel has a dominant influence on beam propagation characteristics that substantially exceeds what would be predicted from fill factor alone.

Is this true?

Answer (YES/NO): NO